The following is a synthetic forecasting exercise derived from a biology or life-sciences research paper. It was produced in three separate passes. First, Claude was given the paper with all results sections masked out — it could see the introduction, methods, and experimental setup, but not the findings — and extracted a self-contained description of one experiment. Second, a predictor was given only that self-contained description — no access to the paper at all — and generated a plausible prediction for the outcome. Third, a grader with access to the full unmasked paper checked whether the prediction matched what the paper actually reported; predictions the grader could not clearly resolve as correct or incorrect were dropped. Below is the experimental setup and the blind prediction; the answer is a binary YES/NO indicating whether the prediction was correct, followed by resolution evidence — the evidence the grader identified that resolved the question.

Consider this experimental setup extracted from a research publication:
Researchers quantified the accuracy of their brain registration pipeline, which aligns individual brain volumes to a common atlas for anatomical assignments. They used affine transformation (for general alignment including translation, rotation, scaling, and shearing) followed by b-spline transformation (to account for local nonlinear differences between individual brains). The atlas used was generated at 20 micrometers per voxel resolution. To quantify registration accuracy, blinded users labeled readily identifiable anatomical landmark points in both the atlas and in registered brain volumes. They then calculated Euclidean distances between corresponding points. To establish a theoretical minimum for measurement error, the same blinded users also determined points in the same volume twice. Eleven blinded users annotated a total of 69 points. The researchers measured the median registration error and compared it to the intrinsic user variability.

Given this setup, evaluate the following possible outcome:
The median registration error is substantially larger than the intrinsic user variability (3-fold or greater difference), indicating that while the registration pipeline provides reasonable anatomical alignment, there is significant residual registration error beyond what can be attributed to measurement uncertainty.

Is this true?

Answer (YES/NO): NO